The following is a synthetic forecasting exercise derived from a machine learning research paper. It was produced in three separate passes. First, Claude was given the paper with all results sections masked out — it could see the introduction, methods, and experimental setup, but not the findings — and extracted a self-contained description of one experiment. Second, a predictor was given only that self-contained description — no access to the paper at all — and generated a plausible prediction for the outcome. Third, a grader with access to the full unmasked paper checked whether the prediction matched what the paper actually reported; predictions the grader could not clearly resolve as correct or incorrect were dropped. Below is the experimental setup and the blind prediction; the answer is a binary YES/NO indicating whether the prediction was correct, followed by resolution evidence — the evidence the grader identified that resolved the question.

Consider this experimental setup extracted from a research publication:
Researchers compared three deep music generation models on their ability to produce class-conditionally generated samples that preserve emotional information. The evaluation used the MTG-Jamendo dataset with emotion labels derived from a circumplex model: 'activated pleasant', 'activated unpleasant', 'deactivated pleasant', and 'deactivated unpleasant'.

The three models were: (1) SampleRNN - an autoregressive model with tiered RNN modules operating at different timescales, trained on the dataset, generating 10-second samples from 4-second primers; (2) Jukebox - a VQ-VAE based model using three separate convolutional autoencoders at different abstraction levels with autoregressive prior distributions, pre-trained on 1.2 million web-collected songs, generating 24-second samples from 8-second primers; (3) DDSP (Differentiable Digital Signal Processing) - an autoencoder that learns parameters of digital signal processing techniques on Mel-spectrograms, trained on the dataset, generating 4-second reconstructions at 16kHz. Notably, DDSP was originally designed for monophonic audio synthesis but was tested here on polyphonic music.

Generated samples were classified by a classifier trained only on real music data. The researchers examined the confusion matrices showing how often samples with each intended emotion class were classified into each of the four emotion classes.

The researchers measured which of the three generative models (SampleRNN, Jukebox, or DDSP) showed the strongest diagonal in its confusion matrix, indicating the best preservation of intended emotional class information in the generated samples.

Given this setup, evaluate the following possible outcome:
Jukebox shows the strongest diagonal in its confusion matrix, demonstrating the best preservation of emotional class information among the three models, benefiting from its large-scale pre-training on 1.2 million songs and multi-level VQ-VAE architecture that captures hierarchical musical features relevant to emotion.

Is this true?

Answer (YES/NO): NO